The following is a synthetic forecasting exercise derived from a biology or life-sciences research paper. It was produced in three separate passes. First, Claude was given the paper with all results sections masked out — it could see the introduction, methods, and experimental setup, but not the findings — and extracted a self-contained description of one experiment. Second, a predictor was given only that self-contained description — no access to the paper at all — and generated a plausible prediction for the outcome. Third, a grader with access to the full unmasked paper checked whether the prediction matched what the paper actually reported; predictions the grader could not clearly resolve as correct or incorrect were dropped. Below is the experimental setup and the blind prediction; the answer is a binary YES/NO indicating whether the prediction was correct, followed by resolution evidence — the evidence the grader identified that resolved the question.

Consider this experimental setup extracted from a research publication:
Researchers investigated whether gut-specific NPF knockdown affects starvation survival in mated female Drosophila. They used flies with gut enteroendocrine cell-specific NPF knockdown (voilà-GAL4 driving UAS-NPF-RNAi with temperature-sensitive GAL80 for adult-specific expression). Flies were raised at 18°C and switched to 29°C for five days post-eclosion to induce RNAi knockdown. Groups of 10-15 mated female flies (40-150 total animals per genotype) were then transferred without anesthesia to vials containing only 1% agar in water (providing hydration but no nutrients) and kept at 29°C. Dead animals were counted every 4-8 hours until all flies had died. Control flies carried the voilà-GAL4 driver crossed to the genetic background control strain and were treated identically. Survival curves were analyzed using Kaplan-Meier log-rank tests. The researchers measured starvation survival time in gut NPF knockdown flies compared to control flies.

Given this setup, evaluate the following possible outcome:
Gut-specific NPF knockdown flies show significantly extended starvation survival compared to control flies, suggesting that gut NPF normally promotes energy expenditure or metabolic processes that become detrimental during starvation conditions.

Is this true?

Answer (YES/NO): NO